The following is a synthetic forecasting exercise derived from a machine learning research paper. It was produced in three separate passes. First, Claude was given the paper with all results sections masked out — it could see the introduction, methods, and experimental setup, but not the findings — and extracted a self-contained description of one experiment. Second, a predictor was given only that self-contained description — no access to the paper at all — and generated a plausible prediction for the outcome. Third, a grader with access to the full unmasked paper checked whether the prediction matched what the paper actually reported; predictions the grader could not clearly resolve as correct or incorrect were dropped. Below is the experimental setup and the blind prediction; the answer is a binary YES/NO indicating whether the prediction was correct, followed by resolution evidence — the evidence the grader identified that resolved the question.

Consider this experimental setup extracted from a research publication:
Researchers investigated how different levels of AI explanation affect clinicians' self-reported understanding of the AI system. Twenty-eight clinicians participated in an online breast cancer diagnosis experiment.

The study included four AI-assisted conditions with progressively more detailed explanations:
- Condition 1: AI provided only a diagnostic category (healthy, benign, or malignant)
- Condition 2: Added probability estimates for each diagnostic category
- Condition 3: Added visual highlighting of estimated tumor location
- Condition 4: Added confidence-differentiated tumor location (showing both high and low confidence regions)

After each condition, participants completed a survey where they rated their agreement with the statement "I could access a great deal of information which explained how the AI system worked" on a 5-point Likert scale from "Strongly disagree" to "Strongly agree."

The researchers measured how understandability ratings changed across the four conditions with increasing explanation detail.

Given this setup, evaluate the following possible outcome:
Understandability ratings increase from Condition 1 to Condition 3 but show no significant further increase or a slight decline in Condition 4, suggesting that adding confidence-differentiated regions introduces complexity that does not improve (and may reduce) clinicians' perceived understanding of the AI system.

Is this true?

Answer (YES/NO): NO